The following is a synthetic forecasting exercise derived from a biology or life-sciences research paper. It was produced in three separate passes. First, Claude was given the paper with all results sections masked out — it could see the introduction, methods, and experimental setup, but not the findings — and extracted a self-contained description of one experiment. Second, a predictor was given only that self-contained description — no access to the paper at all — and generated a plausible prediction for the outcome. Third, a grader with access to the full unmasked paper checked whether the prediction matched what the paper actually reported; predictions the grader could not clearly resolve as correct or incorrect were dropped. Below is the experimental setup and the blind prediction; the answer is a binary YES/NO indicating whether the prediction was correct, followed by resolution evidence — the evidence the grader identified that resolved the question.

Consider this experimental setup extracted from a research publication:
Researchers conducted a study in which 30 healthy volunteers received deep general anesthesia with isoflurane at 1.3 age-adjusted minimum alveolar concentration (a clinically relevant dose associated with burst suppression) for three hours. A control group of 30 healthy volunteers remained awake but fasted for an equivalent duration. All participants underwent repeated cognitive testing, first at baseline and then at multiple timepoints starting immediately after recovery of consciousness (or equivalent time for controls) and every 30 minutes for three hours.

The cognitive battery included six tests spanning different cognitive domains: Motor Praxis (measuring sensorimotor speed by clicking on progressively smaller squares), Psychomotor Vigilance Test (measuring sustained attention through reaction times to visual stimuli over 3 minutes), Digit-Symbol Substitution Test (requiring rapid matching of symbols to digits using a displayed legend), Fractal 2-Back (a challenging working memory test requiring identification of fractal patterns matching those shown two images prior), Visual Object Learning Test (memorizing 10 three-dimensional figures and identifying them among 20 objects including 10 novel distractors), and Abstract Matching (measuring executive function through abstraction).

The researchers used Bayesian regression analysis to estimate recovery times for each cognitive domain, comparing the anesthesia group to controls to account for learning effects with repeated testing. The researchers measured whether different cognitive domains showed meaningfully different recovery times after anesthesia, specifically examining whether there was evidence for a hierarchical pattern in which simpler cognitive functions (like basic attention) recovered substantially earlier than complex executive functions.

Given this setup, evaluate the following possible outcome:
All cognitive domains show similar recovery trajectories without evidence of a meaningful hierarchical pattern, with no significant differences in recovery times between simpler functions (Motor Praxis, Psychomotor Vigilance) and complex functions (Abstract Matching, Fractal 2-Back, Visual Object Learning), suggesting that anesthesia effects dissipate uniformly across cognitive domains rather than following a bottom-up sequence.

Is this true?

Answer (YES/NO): NO